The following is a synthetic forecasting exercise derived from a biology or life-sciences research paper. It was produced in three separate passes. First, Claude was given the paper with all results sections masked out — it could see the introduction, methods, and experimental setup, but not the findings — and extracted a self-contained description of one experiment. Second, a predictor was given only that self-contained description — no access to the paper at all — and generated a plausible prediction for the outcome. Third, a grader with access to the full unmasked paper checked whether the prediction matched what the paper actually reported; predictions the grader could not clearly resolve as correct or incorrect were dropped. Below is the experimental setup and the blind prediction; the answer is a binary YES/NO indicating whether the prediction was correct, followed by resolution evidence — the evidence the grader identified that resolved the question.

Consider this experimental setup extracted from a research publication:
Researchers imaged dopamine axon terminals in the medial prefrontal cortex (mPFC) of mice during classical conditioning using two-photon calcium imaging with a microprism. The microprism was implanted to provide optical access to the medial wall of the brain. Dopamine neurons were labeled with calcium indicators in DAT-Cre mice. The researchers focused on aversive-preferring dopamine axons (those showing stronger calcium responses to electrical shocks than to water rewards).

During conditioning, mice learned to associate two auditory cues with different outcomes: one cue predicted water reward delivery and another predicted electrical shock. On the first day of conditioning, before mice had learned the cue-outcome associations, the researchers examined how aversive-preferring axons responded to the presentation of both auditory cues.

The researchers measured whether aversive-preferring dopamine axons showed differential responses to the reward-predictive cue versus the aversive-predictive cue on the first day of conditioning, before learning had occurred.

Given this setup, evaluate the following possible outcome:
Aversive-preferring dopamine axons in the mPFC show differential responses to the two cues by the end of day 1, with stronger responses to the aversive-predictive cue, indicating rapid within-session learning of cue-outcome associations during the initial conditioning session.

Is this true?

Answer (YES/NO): NO